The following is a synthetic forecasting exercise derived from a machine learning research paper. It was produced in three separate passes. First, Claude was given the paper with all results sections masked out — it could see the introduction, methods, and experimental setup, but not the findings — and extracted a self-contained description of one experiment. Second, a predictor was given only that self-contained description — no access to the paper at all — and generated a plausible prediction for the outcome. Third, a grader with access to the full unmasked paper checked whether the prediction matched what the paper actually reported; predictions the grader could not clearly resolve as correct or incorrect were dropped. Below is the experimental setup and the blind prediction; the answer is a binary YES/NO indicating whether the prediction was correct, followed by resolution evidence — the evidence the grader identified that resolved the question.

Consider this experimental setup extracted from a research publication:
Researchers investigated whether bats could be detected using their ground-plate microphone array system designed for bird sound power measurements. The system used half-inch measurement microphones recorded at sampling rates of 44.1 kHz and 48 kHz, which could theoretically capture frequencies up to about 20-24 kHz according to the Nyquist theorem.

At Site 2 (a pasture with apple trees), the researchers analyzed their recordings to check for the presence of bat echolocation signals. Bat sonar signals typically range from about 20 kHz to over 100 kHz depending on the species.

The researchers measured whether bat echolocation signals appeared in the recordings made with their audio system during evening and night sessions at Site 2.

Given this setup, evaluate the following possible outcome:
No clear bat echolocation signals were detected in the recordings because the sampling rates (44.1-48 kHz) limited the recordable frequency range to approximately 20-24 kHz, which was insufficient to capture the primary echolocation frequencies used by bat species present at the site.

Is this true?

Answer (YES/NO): NO